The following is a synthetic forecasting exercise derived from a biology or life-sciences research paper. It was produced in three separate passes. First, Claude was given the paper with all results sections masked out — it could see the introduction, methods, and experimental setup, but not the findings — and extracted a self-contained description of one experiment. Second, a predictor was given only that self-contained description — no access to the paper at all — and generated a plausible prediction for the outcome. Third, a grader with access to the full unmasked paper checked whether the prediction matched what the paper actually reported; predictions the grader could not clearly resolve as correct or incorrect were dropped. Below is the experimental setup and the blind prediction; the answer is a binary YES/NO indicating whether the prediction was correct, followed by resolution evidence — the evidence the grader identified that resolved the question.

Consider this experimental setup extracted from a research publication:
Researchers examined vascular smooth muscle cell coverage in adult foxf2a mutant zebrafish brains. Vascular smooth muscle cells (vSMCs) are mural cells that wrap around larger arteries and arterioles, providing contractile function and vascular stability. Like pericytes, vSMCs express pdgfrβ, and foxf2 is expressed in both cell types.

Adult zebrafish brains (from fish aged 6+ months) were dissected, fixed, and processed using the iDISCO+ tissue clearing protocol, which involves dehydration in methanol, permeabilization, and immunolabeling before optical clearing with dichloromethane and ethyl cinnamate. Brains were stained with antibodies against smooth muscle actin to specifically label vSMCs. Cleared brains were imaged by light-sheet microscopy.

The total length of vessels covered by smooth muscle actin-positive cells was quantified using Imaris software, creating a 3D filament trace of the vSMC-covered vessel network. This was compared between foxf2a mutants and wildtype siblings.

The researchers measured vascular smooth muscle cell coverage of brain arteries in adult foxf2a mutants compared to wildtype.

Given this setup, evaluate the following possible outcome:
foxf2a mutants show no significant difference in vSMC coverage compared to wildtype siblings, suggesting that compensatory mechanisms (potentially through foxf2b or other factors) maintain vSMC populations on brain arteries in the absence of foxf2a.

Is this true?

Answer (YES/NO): YES